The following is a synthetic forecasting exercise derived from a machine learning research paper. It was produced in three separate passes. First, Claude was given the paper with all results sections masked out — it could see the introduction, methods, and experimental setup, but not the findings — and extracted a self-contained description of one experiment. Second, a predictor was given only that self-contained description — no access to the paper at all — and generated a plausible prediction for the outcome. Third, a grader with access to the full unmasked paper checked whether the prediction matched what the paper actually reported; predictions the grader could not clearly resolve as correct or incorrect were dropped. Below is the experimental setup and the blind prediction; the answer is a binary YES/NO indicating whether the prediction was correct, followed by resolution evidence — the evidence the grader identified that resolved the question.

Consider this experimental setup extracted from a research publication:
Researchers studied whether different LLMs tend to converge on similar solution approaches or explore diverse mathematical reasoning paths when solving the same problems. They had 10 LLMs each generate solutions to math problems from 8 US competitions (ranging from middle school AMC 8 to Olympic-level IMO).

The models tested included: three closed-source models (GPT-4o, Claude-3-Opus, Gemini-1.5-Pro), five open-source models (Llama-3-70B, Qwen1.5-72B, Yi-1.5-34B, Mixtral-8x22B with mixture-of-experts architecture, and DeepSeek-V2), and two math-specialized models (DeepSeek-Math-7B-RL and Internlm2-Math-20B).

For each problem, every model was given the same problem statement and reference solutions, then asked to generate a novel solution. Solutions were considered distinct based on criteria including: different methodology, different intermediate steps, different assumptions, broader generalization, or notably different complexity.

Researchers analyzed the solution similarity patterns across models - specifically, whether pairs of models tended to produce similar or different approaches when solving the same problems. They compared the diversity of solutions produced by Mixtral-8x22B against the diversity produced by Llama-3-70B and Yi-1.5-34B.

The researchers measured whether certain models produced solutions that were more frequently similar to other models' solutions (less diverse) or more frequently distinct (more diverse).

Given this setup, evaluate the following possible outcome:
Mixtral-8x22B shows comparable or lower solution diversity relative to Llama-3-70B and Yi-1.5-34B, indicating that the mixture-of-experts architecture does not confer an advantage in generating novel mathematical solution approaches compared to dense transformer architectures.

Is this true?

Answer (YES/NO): YES